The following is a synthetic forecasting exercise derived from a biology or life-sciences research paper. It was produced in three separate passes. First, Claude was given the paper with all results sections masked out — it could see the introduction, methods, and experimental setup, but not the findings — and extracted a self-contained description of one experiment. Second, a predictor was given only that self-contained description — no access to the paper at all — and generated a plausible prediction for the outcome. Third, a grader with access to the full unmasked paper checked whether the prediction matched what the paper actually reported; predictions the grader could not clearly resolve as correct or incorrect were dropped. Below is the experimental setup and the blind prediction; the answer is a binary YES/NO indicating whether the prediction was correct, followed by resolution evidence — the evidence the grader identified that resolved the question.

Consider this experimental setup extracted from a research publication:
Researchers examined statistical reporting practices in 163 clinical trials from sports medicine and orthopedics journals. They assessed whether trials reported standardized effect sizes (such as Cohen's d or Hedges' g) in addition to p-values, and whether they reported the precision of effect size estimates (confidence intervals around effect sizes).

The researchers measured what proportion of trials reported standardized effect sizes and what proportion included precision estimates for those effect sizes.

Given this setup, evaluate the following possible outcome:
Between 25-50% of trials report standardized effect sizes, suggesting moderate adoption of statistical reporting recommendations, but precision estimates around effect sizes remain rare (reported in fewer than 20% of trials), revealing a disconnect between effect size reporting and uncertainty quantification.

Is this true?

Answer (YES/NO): NO